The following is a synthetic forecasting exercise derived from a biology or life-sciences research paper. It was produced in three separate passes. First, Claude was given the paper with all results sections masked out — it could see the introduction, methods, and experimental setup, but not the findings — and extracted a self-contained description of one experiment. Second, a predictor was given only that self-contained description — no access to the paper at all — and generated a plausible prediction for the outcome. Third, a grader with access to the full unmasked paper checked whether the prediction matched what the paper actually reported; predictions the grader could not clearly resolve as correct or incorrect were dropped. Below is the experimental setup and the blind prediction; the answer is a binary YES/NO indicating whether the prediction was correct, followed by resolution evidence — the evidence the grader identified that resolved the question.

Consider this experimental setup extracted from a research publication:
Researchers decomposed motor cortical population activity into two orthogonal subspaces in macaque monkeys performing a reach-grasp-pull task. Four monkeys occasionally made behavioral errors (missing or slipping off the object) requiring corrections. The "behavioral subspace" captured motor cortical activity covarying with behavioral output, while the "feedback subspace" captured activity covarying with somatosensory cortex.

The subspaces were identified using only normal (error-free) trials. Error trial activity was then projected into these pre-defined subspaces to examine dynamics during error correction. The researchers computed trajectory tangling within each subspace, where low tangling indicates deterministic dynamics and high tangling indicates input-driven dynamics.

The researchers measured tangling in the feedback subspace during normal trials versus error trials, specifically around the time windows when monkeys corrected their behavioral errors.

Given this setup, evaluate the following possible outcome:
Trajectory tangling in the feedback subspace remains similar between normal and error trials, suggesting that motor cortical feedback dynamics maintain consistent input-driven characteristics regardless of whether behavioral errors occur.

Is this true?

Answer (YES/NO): NO